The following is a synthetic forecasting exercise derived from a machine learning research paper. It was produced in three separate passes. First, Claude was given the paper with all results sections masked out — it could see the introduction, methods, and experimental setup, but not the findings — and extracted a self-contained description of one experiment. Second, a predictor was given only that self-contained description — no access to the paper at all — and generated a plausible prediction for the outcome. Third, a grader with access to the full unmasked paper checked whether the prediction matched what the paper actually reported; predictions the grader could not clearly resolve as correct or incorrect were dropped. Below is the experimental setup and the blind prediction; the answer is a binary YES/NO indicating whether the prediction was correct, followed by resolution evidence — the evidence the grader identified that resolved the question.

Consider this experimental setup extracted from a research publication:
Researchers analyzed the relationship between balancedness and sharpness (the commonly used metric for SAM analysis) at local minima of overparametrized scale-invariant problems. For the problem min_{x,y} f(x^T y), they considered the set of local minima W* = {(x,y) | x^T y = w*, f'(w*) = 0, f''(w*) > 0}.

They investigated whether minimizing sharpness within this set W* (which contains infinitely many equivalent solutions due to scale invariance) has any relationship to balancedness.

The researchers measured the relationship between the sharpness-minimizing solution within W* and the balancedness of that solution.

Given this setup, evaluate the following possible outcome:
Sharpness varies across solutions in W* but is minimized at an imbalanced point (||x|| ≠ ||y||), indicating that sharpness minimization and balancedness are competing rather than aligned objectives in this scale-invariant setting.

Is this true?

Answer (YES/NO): NO